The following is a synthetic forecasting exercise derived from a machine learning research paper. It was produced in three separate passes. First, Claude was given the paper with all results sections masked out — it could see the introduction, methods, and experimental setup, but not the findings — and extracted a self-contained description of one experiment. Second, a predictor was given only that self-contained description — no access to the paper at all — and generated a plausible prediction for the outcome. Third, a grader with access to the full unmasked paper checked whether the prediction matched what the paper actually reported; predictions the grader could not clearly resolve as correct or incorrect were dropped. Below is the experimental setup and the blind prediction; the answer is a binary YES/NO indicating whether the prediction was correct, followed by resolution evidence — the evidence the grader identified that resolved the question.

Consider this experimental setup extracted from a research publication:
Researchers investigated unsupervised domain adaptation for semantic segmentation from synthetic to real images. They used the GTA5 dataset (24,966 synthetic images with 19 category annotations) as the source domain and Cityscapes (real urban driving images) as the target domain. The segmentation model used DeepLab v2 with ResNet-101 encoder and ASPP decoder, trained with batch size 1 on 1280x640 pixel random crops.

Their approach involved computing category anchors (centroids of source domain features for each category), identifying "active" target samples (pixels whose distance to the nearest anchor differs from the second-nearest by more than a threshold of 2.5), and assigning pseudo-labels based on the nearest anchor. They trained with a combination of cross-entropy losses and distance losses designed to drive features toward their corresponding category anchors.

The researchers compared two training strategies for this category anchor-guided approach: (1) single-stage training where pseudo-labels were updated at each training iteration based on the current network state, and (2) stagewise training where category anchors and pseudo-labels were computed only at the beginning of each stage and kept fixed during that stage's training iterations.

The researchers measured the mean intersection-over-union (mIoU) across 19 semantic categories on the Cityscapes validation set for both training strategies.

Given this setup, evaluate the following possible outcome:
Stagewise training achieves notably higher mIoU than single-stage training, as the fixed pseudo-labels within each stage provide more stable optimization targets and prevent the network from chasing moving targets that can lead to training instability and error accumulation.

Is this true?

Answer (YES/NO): YES